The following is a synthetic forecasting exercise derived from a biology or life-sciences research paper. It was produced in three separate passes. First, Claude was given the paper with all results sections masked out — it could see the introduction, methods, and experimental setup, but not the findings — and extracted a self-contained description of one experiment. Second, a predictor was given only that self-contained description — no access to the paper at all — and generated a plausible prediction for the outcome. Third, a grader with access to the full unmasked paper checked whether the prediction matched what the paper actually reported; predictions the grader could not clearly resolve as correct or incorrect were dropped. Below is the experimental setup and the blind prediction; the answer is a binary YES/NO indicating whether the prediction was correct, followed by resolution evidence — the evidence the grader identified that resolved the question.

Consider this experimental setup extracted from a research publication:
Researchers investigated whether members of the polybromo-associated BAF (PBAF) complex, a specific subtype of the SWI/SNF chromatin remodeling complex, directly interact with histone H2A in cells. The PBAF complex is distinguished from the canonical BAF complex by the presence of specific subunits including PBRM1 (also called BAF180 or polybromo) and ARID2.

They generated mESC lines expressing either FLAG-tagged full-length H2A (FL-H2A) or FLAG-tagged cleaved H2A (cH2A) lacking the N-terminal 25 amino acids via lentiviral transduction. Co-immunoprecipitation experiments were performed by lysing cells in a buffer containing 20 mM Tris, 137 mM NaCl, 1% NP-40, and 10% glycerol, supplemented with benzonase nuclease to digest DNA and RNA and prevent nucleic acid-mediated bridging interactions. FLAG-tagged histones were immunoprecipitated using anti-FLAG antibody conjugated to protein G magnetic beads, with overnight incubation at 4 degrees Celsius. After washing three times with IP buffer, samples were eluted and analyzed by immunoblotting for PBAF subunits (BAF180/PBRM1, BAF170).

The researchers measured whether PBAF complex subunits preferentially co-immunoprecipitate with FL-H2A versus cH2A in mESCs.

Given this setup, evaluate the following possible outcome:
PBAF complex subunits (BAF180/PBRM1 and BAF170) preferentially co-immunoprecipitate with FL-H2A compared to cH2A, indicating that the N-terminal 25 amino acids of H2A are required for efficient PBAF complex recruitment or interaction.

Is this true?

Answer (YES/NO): NO